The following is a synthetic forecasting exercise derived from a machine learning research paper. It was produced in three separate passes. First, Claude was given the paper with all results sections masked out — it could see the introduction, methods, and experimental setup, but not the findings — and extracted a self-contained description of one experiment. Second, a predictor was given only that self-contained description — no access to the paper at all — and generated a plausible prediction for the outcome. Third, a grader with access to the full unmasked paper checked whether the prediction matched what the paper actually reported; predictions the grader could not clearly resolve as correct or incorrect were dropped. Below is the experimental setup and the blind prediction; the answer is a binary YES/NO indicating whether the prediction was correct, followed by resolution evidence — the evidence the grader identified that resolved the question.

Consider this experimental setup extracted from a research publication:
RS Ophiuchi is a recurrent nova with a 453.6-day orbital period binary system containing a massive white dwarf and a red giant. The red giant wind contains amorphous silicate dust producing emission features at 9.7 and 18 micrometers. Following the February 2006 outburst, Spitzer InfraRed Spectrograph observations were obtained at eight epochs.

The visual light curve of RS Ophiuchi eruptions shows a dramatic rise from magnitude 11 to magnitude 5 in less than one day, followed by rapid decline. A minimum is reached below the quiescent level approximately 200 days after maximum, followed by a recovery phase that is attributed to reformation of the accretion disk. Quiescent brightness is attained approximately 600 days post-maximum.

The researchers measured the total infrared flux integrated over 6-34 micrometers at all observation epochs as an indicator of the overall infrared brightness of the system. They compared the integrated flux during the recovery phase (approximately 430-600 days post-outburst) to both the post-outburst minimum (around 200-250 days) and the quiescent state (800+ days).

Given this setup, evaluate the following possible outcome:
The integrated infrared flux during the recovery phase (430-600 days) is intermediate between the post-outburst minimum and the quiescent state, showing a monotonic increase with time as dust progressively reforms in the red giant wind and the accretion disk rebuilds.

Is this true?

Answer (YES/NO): NO